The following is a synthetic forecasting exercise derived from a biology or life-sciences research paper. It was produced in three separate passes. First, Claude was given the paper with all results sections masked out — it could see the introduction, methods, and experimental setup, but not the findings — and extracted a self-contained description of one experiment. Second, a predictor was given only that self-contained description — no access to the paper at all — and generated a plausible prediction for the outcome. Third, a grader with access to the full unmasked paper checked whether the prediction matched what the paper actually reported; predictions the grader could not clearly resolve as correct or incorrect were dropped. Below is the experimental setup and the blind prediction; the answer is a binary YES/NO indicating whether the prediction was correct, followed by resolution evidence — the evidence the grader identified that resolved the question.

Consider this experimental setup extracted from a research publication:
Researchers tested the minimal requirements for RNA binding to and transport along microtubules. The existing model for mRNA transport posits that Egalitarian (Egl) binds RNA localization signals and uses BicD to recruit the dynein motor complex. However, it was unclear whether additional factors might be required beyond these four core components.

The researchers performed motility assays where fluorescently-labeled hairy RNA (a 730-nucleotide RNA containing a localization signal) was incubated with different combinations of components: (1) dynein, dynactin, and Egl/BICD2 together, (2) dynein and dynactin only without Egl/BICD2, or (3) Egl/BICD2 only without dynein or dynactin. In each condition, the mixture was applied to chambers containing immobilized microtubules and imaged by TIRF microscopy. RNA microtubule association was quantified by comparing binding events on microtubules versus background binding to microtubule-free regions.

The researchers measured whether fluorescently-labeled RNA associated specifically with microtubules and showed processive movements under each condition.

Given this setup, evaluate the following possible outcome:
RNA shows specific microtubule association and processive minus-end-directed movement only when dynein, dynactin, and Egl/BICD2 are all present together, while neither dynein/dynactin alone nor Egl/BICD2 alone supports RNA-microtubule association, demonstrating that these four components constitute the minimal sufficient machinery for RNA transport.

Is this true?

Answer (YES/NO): YES